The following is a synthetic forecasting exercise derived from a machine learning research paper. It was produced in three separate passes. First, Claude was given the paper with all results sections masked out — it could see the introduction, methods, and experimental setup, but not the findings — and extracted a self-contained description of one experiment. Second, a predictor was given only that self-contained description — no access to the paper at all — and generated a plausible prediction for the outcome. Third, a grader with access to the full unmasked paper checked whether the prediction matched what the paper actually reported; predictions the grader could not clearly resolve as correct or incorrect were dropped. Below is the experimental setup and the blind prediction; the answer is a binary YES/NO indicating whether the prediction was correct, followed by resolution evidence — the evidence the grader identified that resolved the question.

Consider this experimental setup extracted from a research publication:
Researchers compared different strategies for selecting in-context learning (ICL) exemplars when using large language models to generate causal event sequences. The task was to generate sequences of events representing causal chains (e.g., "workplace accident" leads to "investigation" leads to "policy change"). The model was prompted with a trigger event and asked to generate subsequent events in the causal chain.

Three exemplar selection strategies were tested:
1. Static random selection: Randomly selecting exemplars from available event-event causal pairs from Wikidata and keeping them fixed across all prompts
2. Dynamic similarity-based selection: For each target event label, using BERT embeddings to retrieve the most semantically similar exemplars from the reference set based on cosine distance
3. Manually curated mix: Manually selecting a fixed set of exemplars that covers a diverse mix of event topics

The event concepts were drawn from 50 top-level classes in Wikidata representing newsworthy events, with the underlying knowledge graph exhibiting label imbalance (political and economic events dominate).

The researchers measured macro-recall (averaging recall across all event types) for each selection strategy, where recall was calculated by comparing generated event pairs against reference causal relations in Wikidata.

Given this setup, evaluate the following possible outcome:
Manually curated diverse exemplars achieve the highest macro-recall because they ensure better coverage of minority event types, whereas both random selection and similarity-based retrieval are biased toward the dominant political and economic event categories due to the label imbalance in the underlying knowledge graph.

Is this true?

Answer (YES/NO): NO